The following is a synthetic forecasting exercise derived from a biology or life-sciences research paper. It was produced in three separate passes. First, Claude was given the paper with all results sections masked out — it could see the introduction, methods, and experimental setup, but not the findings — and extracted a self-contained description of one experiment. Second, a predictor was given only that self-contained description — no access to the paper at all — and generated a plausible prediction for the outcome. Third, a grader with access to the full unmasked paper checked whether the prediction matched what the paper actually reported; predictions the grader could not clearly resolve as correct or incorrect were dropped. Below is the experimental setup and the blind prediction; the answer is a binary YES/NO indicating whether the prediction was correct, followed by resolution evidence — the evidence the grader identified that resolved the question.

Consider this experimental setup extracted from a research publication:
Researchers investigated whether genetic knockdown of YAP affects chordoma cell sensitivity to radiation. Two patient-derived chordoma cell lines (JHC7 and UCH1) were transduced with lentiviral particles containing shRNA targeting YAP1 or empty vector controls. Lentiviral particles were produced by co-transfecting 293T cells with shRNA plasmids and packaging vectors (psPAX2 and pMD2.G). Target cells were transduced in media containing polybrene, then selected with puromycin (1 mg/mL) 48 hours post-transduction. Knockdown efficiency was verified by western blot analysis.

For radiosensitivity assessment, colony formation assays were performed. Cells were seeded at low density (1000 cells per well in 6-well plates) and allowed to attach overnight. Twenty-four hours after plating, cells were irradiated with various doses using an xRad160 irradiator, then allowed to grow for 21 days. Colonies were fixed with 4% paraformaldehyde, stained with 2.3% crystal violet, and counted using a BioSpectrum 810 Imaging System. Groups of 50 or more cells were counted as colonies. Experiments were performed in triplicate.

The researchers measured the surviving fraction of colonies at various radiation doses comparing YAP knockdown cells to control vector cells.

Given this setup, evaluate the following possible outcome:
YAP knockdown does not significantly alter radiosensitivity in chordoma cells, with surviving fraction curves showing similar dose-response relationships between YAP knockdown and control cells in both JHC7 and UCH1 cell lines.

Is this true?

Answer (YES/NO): NO